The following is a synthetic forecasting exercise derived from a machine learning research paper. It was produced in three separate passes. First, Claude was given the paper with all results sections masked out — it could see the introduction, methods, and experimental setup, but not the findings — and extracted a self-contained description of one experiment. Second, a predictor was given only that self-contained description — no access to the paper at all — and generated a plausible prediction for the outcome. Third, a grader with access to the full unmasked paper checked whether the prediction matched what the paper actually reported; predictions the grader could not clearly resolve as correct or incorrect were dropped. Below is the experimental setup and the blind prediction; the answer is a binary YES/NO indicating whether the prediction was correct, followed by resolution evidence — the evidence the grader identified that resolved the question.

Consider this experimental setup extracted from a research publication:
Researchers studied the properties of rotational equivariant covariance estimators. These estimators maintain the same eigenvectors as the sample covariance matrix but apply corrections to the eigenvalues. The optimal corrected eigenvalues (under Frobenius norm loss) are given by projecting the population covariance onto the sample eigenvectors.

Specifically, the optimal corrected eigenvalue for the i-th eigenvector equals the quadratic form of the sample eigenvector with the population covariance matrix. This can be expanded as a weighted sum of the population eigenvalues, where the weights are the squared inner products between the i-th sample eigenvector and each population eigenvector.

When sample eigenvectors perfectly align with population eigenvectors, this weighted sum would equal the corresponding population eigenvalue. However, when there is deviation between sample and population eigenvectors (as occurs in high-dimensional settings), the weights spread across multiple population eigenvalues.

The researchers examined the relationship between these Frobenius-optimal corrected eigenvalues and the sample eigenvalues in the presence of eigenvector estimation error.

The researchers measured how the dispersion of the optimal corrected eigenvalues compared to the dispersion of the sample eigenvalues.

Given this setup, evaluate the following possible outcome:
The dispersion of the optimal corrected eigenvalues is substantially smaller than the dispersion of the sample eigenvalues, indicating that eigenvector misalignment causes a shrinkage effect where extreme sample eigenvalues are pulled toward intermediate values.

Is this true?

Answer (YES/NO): YES